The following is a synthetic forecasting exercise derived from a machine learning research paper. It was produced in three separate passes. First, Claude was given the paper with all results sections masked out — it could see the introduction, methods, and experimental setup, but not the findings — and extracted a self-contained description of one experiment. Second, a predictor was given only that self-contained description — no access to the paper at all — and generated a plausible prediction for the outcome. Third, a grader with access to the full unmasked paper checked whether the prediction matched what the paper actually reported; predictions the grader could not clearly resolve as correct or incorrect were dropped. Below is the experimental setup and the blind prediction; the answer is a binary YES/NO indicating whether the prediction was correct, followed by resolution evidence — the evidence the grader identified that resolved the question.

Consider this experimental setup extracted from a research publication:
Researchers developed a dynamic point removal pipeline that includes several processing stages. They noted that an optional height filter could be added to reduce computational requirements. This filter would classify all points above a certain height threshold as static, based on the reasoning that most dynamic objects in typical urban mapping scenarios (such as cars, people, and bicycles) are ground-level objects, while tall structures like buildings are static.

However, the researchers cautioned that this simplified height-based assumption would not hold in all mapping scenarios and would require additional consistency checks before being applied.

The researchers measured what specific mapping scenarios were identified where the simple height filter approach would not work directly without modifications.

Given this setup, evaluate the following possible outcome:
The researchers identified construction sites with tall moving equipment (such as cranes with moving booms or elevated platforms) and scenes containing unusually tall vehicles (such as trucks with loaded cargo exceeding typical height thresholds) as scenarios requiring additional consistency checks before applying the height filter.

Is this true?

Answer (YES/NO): NO